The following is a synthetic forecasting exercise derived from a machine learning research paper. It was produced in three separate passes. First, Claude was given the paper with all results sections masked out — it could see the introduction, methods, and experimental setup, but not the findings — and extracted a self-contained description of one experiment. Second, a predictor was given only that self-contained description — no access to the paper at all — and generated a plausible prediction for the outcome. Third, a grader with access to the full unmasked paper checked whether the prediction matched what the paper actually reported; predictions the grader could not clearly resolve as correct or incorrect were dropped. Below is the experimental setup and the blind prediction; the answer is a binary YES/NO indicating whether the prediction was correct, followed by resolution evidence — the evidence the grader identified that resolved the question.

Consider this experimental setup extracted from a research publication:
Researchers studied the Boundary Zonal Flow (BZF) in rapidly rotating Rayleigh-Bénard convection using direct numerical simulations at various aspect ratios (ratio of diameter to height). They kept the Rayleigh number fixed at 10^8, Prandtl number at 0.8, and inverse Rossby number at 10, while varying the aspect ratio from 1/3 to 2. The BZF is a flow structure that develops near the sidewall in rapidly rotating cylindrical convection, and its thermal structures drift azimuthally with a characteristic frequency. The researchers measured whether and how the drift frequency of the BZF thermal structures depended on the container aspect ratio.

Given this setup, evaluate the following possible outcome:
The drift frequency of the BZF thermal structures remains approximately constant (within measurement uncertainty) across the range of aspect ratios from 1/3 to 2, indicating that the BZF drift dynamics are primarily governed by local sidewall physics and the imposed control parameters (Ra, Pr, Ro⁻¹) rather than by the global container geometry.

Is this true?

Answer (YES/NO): NO